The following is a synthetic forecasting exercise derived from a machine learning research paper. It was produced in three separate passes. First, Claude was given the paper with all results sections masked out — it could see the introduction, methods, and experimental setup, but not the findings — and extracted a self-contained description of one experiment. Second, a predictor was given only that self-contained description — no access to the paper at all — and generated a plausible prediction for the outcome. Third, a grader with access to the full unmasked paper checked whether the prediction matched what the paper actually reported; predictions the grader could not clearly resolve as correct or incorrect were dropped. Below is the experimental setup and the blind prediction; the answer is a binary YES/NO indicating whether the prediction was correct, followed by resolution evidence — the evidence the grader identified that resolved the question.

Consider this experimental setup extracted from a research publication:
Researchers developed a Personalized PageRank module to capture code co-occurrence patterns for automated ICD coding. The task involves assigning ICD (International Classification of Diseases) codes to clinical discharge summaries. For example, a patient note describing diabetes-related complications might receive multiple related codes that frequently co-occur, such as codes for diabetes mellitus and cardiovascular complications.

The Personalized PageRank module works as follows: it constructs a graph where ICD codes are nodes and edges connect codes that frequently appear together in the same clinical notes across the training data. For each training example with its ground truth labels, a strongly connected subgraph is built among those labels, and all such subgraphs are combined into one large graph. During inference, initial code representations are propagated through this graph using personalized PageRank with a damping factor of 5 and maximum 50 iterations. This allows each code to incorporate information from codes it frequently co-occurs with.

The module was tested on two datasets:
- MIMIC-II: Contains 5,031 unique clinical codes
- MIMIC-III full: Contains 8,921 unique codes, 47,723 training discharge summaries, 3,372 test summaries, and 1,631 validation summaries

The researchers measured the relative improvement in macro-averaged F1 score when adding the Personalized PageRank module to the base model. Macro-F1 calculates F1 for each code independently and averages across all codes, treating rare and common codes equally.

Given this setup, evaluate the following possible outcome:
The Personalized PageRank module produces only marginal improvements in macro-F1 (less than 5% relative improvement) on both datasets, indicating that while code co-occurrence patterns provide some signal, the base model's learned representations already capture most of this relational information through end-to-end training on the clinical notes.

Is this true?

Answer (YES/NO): NO